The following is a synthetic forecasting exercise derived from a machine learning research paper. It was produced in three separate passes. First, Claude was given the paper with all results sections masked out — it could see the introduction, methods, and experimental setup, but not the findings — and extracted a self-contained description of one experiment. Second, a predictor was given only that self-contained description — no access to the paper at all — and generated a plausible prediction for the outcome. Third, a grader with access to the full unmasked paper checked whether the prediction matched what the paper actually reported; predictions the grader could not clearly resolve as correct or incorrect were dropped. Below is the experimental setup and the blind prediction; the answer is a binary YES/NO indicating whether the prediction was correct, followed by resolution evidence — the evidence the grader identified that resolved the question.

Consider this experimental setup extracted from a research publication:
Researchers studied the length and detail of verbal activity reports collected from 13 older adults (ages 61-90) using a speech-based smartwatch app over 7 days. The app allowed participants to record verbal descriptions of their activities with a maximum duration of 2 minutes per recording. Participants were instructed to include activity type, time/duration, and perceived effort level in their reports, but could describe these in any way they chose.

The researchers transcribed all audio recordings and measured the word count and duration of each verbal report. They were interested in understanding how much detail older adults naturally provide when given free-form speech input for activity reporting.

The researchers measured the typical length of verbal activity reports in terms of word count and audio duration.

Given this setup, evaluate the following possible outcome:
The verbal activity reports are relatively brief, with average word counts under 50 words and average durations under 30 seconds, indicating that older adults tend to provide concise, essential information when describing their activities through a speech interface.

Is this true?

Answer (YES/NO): YES